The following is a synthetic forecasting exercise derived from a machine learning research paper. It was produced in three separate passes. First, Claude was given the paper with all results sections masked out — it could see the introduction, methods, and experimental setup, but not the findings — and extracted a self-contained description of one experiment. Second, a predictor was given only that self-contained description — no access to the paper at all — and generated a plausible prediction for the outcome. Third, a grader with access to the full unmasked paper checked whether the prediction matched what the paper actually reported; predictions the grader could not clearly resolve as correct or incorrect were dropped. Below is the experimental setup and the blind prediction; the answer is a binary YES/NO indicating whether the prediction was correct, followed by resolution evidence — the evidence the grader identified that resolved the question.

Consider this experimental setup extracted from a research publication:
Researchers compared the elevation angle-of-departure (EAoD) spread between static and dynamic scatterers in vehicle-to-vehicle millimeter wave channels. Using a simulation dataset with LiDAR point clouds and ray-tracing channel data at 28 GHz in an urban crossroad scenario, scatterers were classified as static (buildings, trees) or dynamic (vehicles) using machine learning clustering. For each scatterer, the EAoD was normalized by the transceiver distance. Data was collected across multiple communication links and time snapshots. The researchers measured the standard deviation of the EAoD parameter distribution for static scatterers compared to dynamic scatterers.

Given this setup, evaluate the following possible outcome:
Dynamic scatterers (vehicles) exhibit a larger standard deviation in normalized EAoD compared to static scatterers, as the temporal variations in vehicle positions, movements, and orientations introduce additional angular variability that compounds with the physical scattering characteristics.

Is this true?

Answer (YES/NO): YES